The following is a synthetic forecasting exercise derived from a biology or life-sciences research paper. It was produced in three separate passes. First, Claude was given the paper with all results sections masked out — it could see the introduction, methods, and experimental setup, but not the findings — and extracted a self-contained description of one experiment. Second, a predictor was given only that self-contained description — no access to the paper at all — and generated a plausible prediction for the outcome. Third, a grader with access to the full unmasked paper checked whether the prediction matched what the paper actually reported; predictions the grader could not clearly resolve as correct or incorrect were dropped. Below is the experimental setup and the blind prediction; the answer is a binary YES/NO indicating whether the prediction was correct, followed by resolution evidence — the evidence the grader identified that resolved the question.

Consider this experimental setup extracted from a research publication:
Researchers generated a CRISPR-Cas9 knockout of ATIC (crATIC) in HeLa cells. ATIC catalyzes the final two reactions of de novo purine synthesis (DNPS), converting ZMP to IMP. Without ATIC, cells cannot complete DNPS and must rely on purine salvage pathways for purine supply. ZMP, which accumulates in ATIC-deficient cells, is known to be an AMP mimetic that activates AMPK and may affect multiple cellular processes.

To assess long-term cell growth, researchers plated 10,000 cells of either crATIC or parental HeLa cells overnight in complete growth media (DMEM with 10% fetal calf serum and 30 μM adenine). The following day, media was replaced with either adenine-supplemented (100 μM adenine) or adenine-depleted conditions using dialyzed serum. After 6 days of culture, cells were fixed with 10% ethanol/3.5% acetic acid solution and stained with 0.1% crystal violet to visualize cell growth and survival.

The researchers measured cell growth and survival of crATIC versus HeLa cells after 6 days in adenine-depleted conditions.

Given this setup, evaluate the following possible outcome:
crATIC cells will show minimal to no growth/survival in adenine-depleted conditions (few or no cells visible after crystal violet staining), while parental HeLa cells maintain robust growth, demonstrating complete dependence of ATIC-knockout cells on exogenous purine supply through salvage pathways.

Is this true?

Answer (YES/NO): YES